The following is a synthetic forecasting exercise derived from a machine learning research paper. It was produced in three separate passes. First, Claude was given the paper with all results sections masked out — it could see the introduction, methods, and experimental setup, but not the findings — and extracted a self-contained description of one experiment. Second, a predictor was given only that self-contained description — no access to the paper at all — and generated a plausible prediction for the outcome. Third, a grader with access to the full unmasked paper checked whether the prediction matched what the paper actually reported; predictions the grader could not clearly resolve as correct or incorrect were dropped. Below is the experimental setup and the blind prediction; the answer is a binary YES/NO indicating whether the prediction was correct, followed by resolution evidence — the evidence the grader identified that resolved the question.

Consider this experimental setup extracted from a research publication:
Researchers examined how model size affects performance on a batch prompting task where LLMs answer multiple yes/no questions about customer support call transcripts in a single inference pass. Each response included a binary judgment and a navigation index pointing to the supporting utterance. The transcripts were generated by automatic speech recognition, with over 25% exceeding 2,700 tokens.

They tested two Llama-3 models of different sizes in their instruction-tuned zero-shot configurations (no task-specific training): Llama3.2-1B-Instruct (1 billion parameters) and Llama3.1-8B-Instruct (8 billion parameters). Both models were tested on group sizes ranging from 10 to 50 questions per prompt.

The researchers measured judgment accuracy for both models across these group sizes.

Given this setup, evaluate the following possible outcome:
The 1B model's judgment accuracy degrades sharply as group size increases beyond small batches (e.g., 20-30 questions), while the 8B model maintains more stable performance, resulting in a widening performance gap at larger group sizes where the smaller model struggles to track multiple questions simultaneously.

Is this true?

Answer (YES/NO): NO